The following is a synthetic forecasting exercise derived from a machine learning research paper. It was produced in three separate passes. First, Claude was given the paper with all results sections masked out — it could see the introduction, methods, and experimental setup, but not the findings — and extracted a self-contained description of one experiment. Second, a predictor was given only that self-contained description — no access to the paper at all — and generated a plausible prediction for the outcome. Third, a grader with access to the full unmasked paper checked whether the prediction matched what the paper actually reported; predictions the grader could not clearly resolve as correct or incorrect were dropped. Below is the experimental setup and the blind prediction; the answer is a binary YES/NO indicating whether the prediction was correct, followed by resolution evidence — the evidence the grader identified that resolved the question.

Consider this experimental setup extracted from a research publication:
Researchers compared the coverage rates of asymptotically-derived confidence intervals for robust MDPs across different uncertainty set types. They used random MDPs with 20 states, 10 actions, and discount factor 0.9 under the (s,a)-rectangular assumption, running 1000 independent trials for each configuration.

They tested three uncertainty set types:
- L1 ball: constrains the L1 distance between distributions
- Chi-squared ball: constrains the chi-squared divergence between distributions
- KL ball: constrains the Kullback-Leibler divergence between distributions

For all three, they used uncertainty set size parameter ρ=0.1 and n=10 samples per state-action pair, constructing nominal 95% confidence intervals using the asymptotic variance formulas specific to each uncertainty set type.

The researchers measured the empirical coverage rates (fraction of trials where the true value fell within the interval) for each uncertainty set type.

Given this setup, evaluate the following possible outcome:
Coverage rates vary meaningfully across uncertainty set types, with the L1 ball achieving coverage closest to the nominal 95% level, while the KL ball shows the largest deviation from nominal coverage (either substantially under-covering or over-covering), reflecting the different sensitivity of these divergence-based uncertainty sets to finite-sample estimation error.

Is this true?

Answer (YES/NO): YES